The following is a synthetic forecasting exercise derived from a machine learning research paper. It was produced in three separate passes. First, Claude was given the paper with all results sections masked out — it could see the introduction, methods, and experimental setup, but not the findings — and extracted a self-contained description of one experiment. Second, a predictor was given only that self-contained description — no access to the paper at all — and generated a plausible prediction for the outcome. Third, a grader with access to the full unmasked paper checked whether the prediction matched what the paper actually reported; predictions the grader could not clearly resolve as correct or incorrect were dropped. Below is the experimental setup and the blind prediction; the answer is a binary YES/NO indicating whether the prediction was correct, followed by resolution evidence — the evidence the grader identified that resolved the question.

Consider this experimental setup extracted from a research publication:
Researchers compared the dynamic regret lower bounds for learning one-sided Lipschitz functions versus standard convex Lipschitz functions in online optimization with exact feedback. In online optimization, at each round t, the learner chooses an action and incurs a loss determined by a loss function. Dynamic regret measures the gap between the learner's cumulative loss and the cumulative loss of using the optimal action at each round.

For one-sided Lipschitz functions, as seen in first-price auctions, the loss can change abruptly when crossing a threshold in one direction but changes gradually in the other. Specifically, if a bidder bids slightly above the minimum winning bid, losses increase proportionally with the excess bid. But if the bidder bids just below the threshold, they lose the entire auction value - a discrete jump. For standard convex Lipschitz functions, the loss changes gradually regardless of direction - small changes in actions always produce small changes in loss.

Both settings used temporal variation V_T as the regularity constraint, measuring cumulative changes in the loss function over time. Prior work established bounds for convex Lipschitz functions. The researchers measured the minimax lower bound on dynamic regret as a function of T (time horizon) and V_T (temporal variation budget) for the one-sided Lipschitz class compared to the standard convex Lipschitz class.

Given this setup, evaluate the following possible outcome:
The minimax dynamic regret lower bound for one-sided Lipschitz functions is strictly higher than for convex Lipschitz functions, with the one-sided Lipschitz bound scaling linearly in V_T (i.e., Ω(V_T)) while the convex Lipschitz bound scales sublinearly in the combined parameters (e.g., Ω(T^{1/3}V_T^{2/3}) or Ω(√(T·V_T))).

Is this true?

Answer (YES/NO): NO